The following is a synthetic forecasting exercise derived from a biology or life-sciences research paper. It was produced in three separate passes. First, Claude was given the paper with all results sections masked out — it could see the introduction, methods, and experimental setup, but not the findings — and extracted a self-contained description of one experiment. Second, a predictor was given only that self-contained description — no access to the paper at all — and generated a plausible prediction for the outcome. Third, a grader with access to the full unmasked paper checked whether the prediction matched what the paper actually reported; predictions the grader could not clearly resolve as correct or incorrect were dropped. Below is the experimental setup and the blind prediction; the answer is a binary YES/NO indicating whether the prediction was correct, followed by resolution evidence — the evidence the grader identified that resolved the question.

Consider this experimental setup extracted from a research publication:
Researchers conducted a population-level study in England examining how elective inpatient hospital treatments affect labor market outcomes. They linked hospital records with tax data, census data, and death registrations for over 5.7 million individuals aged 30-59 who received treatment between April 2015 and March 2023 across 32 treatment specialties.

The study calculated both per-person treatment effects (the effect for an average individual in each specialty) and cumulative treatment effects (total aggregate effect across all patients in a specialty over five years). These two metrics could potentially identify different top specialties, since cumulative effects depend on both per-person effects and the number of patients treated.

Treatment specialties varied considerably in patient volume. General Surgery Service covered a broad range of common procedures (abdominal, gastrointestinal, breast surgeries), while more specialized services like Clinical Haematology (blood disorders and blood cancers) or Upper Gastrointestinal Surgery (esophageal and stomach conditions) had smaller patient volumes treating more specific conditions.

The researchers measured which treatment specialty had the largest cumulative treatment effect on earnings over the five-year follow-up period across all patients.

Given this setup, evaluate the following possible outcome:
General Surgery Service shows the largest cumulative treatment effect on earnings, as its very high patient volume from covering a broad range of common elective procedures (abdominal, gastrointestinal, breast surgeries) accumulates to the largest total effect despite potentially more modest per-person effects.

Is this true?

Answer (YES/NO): YES